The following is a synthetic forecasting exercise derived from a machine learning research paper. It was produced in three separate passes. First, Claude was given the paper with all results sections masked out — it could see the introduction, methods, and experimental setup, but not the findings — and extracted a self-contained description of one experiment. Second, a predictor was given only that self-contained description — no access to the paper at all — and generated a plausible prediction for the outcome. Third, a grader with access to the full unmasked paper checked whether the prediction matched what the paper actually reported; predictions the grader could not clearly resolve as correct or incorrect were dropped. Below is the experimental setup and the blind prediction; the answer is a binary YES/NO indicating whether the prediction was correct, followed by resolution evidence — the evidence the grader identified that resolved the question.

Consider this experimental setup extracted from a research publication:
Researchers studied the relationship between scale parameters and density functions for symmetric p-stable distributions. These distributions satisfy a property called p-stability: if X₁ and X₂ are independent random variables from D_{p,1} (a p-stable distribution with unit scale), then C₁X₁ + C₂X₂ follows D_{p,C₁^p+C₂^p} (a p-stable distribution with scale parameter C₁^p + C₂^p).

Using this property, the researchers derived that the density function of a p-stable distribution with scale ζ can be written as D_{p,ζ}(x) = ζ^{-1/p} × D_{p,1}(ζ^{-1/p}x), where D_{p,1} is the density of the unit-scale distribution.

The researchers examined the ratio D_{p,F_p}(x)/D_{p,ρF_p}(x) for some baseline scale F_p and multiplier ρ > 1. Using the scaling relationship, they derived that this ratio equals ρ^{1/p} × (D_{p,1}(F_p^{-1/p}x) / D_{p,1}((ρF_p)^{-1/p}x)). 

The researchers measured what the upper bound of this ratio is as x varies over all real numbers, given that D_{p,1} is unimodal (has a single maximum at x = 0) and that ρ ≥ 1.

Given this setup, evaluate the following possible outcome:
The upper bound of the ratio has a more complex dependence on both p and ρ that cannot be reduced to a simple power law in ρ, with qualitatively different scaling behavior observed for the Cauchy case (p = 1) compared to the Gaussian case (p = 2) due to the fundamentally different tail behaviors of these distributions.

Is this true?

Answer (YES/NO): NO